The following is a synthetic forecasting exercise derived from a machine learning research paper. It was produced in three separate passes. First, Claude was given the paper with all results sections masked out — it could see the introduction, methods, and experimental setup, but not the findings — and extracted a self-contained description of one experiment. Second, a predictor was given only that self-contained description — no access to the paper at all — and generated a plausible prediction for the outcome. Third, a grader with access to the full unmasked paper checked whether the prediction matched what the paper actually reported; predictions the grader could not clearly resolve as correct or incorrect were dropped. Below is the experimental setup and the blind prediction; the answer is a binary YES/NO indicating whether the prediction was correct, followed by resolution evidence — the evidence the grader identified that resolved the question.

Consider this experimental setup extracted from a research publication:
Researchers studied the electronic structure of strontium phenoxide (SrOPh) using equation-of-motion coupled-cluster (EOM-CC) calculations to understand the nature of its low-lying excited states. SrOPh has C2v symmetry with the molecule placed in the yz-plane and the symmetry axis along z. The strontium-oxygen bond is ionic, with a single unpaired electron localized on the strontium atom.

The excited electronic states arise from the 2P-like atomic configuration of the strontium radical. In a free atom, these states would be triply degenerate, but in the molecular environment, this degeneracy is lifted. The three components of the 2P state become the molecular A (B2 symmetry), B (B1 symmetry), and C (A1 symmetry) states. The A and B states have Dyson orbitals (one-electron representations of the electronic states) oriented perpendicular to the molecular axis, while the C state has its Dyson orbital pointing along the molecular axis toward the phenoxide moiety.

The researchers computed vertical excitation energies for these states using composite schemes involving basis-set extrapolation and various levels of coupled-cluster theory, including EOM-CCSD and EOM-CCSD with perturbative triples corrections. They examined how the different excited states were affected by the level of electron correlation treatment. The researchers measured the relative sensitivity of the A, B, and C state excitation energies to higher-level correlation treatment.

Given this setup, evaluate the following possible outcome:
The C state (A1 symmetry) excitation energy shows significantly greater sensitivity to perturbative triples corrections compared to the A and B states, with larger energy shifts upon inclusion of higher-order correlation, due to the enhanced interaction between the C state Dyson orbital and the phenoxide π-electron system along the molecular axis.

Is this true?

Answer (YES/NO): YES